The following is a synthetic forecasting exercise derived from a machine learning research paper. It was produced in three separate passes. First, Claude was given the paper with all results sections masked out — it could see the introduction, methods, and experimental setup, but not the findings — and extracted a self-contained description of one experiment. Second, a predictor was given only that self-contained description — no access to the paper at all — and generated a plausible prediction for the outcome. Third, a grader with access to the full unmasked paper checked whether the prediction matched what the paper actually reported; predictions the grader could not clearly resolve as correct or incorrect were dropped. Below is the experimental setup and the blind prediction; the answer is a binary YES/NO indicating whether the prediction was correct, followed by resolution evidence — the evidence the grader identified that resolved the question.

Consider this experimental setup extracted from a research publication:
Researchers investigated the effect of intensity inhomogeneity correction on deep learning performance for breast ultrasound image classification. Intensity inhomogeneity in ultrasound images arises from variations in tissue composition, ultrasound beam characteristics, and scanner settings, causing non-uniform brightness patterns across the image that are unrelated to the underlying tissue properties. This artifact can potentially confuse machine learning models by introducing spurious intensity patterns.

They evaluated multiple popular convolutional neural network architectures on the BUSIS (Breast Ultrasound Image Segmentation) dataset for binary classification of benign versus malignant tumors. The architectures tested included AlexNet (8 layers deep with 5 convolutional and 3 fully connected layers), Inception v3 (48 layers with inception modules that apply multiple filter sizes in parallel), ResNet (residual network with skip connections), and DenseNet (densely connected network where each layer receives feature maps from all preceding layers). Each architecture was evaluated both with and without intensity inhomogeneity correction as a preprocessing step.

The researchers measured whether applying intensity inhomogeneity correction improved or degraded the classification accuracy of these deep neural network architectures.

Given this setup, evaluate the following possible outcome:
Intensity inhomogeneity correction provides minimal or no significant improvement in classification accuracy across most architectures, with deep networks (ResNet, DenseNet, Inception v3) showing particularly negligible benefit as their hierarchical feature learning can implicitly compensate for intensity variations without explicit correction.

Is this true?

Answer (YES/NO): NO